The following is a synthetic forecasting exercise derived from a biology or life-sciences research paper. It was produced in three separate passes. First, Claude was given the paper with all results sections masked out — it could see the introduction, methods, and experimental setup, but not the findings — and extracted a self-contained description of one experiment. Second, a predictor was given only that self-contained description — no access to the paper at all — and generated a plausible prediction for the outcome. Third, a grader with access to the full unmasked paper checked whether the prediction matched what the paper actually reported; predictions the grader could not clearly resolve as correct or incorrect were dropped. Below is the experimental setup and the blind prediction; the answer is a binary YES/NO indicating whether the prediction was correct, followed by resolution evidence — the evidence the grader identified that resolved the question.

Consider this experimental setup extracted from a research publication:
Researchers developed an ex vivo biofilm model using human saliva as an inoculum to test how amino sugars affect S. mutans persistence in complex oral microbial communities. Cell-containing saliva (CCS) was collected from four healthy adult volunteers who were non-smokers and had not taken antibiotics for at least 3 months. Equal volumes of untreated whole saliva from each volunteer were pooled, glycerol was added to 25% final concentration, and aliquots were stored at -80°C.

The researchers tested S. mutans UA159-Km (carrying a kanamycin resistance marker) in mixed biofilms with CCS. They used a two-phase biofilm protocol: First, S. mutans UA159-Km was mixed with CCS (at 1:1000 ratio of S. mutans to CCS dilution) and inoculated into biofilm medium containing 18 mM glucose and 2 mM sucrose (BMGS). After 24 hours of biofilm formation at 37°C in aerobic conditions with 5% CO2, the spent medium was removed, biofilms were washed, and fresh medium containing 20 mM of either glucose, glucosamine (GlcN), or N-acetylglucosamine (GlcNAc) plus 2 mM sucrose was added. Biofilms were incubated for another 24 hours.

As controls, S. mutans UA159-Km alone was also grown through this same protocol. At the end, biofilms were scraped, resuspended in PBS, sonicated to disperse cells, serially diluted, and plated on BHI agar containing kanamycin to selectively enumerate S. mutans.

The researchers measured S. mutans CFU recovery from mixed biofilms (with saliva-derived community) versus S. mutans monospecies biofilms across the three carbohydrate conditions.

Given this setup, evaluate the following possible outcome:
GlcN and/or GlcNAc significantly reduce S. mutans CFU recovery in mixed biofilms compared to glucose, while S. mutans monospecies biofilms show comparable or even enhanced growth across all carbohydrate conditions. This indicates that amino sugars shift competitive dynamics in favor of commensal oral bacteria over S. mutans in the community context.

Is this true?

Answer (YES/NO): NO